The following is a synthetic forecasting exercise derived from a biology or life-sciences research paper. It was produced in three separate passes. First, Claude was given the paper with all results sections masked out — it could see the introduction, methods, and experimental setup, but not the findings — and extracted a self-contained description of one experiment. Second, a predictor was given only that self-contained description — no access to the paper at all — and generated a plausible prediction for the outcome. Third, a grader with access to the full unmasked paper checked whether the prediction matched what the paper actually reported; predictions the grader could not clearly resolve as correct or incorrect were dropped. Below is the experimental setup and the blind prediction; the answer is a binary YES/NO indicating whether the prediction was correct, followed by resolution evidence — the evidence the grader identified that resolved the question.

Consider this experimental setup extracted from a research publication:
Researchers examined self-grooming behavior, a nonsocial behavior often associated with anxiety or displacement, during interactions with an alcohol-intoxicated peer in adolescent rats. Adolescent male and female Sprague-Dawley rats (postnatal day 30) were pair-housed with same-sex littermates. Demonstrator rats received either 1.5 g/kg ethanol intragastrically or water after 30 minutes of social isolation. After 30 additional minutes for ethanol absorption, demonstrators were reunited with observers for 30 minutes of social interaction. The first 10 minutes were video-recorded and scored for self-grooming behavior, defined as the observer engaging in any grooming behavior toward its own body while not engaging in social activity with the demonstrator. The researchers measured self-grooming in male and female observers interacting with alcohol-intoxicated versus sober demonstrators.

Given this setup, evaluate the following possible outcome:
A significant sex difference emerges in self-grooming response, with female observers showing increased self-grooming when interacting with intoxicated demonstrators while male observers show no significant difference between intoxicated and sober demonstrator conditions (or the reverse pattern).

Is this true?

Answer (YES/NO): NO